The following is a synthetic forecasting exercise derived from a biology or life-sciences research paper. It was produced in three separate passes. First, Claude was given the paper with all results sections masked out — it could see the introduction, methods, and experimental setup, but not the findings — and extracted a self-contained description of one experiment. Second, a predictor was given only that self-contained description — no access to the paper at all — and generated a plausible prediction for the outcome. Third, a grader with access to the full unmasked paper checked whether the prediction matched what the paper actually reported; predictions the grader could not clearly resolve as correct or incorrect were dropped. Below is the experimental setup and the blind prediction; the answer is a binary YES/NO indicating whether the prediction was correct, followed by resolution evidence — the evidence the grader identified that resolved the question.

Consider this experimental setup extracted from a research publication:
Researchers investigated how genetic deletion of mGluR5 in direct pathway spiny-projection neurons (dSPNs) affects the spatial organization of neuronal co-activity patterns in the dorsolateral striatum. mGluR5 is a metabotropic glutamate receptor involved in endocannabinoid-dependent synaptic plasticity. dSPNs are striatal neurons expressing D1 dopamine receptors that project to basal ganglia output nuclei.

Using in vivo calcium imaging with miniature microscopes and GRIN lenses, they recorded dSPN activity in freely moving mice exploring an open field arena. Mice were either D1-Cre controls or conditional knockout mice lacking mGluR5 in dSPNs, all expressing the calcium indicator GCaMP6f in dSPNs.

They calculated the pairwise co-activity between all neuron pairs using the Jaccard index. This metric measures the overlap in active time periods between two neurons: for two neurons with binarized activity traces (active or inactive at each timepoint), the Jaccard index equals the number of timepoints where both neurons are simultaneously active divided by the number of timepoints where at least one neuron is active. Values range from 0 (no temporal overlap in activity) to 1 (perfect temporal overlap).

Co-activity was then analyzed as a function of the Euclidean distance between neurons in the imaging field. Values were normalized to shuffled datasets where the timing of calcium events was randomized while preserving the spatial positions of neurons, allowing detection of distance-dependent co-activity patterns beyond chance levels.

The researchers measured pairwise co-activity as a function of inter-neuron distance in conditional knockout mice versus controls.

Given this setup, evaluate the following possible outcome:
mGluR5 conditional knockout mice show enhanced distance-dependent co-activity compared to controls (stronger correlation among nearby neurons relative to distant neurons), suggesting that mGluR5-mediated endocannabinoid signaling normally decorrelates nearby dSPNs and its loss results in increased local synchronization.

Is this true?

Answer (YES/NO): NO